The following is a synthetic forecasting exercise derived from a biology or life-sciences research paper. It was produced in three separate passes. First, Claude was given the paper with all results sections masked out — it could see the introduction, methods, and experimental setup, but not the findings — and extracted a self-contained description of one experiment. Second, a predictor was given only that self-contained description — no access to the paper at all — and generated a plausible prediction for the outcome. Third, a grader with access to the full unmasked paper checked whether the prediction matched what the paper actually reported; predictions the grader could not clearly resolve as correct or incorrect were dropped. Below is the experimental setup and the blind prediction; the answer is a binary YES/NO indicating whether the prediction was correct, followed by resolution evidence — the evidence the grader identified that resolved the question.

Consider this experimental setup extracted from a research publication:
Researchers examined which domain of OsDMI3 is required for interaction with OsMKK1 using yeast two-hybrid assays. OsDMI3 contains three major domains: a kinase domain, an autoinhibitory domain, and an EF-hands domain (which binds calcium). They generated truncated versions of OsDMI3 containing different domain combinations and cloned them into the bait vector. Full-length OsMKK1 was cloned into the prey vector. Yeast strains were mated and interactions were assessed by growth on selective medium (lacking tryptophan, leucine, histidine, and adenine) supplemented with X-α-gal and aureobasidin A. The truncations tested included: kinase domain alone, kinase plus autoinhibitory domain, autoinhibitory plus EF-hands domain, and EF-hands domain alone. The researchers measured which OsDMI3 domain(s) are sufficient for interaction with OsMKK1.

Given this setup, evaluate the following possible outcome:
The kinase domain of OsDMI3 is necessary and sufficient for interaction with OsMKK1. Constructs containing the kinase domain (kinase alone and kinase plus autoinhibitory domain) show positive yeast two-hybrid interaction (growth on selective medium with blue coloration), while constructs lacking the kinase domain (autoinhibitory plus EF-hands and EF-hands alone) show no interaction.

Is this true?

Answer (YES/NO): NO